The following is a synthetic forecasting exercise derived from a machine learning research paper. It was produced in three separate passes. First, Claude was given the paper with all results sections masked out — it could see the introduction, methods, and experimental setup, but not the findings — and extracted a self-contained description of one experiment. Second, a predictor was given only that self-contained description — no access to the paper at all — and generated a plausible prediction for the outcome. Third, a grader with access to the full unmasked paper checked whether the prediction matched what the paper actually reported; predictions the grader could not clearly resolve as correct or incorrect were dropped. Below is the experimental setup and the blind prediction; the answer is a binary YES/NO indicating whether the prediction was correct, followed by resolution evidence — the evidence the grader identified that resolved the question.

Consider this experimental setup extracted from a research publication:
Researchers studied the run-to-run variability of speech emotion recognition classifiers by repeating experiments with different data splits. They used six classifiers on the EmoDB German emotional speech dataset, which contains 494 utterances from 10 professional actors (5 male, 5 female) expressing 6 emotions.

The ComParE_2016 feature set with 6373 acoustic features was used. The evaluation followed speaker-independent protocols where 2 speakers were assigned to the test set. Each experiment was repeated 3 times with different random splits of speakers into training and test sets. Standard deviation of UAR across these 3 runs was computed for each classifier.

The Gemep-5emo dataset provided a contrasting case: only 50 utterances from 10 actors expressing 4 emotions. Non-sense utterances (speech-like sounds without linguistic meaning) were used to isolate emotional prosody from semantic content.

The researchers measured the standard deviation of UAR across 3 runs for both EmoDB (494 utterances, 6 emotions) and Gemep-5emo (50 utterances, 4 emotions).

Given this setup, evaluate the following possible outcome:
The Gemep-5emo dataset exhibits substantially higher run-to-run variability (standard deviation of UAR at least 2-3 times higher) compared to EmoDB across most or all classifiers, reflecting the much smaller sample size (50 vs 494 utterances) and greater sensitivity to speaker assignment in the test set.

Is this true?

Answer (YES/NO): YES